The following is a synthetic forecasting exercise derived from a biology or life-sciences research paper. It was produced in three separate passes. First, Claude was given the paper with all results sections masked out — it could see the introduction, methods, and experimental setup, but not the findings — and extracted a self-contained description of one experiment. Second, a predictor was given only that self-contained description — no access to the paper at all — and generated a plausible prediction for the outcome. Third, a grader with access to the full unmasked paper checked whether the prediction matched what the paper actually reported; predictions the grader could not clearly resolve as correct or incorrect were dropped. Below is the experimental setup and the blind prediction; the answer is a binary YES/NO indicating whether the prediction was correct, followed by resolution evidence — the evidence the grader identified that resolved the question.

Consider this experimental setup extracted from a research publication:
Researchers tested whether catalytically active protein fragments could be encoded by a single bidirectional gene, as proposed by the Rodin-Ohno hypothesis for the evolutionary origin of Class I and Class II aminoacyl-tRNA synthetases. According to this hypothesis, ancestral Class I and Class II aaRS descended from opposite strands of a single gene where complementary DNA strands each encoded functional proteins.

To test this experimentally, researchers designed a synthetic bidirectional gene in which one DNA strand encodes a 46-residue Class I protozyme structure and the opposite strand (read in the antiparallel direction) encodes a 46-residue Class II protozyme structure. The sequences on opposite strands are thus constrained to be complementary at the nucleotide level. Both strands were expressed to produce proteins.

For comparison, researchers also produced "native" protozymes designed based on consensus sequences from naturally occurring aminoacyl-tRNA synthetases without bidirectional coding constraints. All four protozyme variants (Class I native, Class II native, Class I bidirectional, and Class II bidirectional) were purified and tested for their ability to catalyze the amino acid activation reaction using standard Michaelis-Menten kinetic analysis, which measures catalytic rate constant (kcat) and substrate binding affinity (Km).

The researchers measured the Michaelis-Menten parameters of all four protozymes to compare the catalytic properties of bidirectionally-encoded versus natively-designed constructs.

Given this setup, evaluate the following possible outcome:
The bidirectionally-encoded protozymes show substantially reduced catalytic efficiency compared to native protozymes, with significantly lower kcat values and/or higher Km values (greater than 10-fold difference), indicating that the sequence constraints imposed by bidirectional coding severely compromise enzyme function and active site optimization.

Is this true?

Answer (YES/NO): NO